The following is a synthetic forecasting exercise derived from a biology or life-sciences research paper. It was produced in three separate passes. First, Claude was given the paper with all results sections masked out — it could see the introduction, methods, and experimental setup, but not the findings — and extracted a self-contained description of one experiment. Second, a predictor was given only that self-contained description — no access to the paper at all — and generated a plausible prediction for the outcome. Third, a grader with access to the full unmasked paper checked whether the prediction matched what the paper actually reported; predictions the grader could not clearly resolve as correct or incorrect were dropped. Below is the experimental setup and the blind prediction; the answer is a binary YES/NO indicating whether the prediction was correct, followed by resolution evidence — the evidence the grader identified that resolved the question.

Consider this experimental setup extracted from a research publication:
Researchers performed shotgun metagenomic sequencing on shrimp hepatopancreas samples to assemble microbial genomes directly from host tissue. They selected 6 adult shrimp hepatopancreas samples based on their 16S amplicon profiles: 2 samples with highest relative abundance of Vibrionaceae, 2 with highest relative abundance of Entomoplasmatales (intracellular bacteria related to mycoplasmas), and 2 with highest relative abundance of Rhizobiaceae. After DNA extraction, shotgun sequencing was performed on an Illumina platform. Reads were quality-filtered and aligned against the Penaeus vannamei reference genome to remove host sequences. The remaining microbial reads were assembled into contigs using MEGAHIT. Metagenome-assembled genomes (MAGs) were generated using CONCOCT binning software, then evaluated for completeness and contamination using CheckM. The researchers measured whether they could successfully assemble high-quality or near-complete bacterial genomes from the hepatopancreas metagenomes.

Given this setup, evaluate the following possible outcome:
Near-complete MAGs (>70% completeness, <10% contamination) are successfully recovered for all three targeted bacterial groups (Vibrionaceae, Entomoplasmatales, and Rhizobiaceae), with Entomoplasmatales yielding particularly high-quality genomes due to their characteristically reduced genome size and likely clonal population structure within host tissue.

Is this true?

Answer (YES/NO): NO